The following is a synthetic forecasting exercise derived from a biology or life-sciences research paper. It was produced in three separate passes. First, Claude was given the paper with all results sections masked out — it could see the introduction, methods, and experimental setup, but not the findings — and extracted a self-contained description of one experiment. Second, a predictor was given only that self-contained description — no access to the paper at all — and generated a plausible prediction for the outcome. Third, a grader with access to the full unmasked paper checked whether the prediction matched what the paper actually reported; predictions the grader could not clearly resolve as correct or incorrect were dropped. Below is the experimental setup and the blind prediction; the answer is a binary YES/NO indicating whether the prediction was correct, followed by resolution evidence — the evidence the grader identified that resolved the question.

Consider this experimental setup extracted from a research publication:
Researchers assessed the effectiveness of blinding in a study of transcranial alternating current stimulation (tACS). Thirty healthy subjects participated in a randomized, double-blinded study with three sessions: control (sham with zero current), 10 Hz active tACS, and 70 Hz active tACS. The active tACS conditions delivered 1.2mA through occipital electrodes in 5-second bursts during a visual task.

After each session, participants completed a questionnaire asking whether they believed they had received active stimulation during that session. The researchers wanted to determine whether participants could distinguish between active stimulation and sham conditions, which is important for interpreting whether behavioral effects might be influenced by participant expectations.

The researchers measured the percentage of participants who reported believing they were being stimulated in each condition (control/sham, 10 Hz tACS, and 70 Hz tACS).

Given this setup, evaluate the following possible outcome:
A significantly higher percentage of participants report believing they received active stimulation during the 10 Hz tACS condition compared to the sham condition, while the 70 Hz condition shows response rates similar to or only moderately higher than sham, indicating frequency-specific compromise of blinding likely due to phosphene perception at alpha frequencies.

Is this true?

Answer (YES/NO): NO